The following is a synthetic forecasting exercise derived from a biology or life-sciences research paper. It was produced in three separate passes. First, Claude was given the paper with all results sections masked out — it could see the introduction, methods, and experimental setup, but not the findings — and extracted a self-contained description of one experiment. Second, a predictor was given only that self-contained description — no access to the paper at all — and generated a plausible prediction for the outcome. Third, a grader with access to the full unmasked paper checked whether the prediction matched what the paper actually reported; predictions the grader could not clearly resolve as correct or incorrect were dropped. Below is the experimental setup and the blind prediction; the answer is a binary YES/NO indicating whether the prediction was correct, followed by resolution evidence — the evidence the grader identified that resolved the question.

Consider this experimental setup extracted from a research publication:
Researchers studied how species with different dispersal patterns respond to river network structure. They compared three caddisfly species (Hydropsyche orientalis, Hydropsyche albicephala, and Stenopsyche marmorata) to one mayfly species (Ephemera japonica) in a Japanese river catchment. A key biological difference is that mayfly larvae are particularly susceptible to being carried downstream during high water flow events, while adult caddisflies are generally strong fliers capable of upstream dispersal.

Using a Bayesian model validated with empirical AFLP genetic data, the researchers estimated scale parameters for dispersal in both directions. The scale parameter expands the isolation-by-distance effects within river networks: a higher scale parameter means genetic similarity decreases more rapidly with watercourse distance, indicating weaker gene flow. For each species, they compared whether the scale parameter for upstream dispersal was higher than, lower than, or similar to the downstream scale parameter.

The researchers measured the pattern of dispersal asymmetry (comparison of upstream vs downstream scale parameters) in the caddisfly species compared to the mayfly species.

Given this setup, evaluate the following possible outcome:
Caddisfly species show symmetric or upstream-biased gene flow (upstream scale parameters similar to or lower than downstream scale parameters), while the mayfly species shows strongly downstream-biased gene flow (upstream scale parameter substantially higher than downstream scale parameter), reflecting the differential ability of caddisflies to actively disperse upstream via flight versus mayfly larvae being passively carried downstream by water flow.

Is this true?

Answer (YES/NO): YES